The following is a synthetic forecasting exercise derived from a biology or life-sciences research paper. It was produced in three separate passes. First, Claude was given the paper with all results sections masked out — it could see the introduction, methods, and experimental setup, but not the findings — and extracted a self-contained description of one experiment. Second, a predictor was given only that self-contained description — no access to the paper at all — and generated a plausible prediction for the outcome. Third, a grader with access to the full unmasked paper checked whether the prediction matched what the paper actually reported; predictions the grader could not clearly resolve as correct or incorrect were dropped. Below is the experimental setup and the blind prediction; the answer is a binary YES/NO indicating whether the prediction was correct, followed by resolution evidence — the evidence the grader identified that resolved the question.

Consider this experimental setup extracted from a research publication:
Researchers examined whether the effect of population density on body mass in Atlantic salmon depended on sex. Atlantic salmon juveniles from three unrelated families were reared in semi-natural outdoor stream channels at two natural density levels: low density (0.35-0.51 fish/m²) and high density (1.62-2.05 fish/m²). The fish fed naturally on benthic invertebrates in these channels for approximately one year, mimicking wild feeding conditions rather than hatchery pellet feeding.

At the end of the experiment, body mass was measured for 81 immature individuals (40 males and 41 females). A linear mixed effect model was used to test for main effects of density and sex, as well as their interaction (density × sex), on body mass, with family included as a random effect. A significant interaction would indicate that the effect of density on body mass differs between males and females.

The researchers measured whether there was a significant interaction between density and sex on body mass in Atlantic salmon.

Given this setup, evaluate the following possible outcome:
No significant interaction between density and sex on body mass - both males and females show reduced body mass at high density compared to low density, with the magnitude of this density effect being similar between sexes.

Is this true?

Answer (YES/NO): YES